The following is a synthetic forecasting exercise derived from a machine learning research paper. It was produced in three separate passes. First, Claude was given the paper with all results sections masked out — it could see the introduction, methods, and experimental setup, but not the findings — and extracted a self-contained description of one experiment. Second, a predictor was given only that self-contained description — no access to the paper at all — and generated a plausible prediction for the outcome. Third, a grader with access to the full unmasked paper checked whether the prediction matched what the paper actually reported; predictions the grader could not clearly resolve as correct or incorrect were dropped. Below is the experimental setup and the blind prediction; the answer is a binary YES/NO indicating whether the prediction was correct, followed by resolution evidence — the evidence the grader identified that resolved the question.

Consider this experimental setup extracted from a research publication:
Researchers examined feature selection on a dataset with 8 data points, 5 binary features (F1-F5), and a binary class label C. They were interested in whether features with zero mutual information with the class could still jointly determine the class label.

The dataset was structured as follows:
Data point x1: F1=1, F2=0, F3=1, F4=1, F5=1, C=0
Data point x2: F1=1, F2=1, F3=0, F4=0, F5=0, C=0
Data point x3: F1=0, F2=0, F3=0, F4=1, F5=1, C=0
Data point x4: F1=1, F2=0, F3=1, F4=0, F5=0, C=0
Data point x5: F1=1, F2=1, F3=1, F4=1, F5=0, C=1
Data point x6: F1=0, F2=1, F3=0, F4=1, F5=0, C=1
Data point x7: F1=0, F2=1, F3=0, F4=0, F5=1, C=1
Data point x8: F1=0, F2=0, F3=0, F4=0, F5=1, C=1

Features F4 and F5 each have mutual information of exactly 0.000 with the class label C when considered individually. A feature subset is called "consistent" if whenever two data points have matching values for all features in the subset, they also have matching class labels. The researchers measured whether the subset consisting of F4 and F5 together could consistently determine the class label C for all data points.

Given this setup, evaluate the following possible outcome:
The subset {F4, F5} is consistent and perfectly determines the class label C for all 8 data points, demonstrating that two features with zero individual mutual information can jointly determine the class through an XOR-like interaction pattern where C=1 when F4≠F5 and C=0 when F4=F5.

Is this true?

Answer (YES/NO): YES